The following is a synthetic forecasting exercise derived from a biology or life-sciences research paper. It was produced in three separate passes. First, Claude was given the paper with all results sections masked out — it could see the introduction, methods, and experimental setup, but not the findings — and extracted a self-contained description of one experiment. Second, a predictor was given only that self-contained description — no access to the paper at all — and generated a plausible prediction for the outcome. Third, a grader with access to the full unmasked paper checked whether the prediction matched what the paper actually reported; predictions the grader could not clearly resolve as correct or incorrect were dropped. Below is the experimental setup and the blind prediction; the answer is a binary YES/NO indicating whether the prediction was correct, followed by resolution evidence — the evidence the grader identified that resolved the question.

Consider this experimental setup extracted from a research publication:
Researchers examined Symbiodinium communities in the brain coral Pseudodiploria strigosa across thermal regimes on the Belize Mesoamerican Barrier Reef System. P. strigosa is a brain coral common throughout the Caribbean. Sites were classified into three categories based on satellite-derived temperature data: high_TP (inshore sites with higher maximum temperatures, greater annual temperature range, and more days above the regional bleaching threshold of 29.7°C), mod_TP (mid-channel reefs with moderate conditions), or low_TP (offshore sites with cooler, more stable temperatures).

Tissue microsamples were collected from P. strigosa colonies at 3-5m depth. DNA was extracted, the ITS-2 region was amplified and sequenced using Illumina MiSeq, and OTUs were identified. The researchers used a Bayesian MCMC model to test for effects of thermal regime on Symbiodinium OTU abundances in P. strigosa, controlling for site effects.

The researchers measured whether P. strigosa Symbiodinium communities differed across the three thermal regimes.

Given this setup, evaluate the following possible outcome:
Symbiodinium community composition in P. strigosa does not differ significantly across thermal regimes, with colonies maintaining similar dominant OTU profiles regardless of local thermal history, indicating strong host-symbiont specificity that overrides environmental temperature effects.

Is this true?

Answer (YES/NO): NO